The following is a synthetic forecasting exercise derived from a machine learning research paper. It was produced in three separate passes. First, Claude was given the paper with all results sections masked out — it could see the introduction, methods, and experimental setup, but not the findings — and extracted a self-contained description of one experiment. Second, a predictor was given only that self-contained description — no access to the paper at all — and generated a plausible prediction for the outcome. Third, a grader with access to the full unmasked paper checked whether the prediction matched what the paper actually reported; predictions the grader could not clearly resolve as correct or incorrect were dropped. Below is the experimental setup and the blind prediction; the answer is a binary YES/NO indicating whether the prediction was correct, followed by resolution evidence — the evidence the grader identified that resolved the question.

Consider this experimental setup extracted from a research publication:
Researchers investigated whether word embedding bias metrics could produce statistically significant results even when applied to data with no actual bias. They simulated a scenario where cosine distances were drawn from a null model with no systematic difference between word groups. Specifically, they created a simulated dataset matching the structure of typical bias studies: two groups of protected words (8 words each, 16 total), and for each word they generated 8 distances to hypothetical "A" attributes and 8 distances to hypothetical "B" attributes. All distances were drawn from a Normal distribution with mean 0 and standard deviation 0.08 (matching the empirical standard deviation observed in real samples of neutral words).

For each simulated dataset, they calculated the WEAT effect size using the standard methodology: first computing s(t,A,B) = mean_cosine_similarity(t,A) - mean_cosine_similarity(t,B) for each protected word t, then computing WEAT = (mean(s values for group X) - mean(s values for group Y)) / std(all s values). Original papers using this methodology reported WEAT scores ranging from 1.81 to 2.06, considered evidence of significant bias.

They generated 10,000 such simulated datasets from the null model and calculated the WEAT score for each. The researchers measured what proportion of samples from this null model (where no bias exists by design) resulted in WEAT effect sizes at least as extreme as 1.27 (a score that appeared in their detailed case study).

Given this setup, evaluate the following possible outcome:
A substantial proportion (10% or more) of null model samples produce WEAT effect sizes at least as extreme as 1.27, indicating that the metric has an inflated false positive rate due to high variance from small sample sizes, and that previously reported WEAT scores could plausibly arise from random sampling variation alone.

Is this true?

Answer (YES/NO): YES